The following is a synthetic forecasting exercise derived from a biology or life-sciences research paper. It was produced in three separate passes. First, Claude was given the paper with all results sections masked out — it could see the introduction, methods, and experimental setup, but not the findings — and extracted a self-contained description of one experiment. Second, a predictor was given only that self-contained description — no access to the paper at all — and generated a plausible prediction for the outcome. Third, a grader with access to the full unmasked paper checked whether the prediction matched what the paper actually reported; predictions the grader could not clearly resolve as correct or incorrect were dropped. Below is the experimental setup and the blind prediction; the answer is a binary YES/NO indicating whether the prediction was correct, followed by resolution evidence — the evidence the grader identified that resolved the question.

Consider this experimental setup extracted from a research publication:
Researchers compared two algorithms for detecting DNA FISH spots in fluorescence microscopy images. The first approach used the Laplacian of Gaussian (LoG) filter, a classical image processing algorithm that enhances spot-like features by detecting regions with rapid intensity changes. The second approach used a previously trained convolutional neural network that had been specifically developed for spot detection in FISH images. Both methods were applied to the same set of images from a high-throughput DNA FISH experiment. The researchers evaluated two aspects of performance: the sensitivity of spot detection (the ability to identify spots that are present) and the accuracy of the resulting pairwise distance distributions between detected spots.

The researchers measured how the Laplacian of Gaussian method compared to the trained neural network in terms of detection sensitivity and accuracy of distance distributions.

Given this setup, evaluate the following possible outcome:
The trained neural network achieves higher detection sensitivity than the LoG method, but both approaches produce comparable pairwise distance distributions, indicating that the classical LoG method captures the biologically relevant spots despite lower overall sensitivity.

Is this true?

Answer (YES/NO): YES